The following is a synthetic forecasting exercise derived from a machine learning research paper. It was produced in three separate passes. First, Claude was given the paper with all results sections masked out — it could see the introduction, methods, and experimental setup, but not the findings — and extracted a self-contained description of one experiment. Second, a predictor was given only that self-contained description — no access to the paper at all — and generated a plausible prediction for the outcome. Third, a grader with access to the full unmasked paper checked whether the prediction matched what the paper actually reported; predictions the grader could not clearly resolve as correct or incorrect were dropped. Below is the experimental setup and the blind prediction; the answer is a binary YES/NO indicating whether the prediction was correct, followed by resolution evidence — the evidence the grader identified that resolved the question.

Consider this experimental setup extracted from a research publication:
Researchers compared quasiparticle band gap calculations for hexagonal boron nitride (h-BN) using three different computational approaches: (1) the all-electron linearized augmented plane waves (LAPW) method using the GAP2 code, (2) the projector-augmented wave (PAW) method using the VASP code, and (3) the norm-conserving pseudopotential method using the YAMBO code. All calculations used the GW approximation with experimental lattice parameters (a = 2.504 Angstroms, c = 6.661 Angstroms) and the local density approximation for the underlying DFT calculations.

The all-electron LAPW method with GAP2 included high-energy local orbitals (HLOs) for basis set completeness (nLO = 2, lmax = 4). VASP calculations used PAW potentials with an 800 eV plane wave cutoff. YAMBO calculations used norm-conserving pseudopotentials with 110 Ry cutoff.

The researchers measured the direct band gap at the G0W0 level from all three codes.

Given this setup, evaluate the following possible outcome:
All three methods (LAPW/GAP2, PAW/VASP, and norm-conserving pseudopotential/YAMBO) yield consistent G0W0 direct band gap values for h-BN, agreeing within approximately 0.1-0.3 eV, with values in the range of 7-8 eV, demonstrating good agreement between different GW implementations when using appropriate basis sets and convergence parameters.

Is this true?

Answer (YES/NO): NO